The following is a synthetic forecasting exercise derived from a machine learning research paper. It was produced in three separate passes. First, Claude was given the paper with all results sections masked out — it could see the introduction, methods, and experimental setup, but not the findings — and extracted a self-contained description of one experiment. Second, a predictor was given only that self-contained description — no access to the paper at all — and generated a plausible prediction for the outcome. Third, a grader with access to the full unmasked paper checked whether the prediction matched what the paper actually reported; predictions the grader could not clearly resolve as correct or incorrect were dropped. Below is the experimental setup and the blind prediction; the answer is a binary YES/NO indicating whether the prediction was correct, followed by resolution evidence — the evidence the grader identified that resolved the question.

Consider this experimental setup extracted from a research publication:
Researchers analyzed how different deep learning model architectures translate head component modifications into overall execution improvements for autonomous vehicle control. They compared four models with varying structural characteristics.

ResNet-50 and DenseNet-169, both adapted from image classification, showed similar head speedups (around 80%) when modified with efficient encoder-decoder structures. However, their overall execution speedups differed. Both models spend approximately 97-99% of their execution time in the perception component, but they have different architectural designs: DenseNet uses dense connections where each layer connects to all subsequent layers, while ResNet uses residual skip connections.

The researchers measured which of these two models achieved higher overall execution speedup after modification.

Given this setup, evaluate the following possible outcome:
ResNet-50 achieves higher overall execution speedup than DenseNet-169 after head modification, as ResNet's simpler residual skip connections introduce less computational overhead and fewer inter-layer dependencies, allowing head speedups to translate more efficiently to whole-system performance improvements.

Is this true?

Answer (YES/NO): YES